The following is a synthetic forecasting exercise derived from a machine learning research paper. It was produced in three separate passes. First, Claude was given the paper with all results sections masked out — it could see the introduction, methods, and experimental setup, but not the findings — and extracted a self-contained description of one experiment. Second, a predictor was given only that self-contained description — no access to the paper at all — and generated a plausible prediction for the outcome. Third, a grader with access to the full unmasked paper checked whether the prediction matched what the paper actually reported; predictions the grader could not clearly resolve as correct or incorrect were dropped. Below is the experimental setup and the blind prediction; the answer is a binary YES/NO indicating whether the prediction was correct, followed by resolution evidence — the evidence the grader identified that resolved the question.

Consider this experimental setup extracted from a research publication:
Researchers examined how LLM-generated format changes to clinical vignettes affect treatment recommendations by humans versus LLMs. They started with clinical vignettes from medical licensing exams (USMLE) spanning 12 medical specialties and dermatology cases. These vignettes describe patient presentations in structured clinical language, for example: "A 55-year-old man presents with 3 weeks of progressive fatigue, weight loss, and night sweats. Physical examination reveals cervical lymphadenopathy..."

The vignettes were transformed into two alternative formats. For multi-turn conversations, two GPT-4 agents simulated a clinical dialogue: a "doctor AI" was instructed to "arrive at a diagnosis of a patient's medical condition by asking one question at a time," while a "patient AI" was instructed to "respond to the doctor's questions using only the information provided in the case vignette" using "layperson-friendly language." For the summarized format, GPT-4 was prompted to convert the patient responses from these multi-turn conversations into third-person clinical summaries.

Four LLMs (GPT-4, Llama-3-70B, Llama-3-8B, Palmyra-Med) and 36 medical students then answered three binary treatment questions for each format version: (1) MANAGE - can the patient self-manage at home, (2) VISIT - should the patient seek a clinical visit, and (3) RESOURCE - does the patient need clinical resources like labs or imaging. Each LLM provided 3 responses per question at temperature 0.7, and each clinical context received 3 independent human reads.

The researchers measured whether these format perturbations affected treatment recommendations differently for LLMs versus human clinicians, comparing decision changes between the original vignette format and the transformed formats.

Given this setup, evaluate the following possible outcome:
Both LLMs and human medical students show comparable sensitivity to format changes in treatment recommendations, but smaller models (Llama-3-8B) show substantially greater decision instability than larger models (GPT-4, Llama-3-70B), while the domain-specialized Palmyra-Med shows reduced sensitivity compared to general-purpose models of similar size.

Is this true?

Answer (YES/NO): NO